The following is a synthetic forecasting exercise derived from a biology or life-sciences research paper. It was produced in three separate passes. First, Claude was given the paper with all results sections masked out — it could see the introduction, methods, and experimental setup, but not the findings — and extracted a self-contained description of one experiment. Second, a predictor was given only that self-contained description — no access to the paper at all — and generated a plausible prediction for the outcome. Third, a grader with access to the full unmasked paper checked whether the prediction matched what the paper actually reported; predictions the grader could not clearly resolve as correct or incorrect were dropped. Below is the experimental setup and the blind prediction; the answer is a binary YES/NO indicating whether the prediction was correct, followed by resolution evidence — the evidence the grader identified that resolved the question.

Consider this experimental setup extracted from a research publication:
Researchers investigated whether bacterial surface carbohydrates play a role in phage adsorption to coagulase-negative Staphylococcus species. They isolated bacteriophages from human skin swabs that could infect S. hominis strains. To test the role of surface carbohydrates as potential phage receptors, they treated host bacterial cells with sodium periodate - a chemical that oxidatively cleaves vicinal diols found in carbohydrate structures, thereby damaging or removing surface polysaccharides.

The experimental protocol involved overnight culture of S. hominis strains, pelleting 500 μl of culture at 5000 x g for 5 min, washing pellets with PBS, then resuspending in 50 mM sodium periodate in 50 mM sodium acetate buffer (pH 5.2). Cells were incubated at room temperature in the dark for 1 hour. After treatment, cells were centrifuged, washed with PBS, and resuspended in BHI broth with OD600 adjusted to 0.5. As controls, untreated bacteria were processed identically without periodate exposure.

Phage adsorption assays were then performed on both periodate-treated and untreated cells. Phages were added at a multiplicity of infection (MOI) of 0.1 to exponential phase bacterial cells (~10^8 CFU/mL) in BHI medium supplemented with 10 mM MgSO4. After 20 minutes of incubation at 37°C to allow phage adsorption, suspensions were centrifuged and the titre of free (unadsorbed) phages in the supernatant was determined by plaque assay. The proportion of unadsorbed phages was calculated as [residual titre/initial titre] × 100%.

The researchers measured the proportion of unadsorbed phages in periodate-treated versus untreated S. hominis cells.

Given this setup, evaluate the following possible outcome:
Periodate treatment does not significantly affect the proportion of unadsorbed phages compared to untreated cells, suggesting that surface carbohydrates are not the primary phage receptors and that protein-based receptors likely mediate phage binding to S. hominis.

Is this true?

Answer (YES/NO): NO